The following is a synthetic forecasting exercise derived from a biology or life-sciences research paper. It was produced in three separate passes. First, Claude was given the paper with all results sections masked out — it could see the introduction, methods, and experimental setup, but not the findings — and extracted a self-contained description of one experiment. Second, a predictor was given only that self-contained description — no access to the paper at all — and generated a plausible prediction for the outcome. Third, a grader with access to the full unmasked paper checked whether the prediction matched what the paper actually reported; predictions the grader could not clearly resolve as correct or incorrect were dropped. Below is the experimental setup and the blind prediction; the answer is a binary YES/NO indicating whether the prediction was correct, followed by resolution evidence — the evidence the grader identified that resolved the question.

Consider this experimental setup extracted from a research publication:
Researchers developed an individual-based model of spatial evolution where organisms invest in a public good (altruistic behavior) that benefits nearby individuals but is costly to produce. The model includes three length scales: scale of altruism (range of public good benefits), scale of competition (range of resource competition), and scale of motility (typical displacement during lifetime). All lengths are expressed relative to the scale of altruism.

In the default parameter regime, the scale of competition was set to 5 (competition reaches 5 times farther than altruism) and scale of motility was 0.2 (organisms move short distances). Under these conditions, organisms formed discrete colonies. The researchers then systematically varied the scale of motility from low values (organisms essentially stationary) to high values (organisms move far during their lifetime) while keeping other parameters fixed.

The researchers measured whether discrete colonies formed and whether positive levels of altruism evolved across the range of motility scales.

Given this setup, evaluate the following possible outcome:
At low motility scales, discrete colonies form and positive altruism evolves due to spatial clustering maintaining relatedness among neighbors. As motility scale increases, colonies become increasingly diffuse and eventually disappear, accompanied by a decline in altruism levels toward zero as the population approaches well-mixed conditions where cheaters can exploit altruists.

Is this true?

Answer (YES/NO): YES